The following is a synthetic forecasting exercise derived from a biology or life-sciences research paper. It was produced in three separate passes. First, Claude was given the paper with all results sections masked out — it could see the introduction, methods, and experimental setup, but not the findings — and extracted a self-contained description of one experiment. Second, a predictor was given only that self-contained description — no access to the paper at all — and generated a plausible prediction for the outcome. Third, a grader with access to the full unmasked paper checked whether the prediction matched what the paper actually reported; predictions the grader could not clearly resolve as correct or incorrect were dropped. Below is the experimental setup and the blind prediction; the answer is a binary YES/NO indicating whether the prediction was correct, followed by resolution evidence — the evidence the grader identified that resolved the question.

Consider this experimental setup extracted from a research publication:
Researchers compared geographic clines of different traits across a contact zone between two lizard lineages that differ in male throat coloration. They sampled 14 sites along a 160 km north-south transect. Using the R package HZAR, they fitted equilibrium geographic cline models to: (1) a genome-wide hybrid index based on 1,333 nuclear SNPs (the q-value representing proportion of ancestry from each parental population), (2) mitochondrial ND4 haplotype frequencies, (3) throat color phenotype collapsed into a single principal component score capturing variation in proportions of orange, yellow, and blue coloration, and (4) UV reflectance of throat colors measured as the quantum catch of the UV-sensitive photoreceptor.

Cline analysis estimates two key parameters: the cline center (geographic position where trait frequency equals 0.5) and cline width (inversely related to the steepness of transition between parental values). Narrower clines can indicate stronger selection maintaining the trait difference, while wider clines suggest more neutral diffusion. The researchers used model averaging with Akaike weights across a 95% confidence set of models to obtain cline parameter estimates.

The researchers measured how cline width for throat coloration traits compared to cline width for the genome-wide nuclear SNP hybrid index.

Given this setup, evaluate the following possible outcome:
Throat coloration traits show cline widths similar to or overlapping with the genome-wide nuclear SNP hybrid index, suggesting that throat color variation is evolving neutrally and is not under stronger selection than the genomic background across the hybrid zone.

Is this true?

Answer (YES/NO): NO